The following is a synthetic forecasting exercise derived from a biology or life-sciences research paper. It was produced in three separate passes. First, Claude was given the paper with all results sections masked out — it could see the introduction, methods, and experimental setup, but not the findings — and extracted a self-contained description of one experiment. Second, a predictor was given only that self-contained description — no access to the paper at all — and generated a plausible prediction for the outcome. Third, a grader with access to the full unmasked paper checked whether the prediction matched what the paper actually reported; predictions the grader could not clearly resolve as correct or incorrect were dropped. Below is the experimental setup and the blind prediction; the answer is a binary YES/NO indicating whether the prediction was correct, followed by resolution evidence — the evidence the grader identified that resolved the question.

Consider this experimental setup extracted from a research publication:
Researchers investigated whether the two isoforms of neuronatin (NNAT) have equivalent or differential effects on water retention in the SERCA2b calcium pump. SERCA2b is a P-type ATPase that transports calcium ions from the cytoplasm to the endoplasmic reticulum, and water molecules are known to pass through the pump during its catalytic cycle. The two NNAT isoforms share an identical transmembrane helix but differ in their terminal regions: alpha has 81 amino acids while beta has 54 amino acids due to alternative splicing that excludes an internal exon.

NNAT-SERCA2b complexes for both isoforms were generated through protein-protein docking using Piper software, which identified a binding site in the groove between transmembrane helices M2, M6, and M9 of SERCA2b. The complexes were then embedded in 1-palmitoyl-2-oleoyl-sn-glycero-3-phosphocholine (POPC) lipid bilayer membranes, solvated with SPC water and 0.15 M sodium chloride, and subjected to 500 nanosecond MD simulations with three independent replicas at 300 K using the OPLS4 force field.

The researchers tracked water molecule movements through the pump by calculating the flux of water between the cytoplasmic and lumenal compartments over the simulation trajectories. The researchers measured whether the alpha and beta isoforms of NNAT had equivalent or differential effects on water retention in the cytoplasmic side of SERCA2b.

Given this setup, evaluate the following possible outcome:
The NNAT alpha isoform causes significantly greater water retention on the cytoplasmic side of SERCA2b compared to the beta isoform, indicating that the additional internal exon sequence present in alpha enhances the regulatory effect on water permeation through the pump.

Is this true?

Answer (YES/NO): NO